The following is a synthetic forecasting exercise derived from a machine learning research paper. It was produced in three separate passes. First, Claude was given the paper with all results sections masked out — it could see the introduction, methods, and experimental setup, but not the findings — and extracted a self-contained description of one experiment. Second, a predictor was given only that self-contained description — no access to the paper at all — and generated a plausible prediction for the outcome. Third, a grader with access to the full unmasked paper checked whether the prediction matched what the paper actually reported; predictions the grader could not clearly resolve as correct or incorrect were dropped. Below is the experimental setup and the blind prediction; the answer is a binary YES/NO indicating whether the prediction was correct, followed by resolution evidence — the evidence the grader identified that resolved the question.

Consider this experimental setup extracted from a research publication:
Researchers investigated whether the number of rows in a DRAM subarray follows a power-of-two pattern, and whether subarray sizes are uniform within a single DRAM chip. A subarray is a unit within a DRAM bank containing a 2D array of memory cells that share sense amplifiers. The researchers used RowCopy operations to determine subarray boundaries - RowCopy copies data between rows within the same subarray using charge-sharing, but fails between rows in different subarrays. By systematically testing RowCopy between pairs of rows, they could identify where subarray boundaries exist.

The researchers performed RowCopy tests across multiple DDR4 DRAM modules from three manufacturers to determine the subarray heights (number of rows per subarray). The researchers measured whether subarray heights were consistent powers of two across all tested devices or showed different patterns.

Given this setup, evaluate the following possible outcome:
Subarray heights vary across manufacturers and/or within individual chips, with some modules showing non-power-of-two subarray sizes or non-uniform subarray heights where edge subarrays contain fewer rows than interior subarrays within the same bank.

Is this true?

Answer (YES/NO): NO